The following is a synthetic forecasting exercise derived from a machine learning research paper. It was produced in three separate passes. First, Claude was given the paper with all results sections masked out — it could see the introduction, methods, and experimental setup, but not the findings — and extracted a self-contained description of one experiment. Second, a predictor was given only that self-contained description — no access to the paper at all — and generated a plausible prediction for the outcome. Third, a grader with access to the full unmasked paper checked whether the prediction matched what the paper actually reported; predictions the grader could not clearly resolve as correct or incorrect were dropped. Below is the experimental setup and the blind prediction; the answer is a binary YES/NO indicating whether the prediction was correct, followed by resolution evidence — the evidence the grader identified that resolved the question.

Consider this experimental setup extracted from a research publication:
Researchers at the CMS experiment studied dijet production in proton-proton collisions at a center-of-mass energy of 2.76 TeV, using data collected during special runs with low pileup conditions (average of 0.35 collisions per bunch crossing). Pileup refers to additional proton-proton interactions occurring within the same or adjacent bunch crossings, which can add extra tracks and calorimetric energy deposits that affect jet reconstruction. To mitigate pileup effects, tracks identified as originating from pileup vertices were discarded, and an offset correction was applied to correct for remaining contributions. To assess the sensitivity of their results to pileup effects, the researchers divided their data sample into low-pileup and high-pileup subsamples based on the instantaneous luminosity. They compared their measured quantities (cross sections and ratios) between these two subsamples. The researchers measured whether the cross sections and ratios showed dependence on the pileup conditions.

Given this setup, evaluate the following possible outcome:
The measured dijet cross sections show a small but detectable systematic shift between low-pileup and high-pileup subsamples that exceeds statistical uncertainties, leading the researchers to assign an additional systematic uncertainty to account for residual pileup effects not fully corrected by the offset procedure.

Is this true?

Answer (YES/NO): NO